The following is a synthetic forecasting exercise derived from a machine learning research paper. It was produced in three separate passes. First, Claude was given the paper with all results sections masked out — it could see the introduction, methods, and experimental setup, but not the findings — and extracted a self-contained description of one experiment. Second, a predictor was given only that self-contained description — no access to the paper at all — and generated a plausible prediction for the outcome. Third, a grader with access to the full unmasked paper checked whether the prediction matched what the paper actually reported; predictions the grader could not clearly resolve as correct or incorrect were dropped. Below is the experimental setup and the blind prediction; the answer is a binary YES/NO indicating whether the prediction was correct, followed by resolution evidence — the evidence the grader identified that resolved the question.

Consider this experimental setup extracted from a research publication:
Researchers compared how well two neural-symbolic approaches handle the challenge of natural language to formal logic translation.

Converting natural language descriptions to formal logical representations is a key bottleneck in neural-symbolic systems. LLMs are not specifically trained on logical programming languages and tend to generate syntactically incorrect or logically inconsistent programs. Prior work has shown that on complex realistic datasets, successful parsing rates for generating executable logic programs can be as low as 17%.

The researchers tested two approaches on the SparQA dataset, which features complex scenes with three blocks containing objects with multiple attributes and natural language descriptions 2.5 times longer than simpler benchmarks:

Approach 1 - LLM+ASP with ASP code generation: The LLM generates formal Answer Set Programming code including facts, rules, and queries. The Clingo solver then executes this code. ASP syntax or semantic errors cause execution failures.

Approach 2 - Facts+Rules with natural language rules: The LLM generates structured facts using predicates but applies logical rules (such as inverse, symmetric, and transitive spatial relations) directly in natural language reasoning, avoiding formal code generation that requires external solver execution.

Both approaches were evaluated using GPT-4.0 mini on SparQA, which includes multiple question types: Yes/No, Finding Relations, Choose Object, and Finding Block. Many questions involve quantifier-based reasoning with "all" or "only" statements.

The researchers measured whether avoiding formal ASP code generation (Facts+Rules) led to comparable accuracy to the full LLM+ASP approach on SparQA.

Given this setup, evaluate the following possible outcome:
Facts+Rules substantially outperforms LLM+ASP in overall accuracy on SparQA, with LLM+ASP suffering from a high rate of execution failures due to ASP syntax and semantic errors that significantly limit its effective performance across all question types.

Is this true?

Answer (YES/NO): NO